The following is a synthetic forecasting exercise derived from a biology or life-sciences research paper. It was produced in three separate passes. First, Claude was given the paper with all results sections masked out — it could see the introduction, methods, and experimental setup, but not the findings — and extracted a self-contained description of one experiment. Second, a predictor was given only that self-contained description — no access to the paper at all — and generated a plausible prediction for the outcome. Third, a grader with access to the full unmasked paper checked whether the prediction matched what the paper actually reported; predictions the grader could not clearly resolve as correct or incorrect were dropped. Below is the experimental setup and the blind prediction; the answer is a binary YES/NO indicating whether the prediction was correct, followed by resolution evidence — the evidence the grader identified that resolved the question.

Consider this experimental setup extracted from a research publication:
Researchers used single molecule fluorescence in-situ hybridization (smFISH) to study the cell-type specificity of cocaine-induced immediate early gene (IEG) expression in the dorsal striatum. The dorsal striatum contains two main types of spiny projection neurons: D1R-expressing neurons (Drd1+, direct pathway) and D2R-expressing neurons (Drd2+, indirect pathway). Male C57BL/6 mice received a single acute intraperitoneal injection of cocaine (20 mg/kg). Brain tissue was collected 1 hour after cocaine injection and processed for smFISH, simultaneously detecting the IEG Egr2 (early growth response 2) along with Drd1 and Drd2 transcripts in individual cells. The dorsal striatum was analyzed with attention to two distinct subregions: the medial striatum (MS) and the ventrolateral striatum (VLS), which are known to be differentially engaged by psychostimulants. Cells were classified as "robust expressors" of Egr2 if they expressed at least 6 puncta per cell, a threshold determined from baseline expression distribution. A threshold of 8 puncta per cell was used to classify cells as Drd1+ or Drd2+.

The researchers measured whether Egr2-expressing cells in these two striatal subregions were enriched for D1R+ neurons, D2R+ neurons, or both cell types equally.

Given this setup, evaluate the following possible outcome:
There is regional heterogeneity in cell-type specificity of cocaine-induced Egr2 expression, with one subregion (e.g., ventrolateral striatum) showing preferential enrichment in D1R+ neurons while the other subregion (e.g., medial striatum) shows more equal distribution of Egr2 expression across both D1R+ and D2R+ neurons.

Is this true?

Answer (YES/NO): YES